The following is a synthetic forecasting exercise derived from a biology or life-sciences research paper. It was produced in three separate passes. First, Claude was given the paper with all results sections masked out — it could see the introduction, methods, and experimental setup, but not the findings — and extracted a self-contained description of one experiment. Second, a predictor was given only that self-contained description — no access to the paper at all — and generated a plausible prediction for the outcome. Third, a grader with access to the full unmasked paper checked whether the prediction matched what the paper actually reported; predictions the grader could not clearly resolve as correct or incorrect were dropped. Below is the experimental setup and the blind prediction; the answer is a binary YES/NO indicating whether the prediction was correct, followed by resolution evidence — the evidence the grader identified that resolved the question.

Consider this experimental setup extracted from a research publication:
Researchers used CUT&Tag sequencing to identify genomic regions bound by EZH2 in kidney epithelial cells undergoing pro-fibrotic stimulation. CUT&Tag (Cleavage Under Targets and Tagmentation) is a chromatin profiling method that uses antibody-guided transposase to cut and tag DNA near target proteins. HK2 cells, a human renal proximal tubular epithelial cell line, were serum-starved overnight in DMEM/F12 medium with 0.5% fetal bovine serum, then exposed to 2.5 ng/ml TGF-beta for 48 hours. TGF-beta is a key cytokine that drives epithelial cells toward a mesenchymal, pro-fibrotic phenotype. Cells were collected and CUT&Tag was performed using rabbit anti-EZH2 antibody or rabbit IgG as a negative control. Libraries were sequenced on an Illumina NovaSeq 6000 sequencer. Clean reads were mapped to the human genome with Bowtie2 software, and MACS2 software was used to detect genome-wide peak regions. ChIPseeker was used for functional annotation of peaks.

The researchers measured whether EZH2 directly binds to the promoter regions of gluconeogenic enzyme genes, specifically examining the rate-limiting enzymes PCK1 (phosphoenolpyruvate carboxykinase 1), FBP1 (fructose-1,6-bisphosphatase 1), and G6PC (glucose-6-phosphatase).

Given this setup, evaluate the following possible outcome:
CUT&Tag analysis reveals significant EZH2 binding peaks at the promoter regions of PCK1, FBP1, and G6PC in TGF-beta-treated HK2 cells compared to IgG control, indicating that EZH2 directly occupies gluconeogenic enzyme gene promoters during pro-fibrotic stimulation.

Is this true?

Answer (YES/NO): NO